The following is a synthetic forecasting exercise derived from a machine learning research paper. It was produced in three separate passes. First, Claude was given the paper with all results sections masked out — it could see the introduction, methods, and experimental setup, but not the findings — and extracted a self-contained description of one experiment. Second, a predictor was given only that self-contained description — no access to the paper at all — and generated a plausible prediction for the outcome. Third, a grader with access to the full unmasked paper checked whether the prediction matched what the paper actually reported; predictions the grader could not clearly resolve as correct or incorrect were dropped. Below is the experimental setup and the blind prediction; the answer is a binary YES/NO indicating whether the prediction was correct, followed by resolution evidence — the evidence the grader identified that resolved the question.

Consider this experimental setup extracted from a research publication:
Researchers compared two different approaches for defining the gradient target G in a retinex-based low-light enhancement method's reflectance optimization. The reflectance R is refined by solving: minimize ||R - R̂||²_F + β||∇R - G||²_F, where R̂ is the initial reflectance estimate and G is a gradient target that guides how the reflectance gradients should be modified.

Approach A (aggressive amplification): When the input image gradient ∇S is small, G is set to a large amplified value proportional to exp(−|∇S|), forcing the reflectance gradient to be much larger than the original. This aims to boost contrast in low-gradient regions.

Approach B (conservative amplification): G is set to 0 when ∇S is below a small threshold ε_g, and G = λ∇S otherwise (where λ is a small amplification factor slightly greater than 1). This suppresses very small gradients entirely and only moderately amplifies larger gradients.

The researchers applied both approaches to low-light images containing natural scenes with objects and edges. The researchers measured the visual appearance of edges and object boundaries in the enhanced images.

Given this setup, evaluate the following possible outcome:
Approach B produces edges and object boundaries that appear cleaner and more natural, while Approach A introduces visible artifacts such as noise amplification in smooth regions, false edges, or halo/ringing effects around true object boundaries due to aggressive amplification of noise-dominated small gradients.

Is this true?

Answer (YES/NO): YES